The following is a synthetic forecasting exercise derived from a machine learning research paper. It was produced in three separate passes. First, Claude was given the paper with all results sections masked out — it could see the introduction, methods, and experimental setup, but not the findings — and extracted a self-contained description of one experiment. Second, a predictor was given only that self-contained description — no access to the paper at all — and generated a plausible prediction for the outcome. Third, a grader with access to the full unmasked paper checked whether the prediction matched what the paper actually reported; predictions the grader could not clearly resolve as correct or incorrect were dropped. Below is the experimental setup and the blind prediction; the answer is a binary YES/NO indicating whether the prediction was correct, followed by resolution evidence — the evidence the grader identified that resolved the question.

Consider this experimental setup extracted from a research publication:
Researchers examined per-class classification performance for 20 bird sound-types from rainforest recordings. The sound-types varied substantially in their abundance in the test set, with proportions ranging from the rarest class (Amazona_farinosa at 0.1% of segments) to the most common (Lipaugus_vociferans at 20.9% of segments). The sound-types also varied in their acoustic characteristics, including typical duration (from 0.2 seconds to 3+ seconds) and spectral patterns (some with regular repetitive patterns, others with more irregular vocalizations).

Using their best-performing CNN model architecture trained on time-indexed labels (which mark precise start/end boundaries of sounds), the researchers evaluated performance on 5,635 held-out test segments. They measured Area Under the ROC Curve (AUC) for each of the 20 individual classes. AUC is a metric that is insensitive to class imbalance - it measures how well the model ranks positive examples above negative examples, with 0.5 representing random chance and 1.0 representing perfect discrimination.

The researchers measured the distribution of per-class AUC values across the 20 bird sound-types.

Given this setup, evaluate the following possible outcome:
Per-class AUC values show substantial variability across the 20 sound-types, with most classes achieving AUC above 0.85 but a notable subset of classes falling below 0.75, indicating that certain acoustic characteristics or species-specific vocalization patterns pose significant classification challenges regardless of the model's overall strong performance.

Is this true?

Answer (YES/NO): NO